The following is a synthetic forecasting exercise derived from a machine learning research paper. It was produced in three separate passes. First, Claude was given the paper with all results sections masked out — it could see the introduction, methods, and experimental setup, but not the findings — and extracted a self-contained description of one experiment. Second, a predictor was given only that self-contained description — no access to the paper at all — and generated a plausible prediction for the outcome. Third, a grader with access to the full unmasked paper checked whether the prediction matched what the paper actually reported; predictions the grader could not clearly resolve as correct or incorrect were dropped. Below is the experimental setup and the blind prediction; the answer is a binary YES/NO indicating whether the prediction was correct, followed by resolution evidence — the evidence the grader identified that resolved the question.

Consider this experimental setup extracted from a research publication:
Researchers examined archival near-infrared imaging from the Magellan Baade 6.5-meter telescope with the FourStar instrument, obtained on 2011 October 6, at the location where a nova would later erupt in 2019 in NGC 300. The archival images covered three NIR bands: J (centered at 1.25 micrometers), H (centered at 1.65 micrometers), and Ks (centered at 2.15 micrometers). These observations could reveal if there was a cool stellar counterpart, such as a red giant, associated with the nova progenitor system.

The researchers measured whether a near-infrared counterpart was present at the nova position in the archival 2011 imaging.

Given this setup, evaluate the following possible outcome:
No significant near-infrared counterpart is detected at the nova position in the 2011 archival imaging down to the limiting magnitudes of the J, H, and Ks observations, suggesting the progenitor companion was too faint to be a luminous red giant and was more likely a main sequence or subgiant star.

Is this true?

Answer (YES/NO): NO